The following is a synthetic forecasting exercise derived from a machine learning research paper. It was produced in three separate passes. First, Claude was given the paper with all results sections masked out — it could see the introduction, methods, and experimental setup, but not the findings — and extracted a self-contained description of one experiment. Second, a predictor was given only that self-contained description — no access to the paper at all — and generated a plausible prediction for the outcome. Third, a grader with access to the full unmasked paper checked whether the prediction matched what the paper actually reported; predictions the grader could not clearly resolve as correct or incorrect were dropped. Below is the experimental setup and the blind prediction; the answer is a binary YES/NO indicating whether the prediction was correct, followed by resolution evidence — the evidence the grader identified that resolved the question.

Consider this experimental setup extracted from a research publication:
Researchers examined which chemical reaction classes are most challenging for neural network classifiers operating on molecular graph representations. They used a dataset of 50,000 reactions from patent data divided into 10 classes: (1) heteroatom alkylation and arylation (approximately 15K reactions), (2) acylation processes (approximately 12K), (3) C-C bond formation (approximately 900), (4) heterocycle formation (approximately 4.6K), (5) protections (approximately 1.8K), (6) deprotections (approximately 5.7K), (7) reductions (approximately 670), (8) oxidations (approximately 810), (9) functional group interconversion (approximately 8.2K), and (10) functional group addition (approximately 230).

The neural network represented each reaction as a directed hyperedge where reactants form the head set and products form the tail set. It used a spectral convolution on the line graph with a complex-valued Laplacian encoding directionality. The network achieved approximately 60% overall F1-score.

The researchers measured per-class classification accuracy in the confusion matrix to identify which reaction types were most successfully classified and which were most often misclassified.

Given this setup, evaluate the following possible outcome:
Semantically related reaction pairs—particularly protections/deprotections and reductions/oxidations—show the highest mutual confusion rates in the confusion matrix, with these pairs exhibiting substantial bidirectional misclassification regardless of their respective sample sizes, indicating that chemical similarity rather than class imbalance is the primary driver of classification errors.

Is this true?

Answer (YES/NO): NO